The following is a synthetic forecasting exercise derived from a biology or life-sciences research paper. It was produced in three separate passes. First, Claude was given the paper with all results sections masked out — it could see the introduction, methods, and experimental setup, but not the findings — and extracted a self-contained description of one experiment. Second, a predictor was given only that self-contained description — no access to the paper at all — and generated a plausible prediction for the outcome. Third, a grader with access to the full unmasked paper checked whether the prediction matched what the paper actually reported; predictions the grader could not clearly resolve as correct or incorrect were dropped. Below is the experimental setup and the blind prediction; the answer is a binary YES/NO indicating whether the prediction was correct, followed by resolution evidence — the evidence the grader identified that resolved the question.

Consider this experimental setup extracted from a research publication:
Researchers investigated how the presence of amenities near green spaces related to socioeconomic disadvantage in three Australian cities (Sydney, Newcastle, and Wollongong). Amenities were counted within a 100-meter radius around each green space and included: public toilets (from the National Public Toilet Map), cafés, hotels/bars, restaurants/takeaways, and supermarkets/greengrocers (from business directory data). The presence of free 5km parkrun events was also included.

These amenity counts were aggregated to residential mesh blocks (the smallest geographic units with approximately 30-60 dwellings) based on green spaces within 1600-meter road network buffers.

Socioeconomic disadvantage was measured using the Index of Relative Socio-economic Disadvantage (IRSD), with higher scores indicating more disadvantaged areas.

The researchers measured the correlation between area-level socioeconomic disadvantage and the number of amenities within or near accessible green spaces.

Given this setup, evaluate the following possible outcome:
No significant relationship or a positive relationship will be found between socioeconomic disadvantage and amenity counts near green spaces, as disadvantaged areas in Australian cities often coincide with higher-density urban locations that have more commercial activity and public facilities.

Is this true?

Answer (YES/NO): YES